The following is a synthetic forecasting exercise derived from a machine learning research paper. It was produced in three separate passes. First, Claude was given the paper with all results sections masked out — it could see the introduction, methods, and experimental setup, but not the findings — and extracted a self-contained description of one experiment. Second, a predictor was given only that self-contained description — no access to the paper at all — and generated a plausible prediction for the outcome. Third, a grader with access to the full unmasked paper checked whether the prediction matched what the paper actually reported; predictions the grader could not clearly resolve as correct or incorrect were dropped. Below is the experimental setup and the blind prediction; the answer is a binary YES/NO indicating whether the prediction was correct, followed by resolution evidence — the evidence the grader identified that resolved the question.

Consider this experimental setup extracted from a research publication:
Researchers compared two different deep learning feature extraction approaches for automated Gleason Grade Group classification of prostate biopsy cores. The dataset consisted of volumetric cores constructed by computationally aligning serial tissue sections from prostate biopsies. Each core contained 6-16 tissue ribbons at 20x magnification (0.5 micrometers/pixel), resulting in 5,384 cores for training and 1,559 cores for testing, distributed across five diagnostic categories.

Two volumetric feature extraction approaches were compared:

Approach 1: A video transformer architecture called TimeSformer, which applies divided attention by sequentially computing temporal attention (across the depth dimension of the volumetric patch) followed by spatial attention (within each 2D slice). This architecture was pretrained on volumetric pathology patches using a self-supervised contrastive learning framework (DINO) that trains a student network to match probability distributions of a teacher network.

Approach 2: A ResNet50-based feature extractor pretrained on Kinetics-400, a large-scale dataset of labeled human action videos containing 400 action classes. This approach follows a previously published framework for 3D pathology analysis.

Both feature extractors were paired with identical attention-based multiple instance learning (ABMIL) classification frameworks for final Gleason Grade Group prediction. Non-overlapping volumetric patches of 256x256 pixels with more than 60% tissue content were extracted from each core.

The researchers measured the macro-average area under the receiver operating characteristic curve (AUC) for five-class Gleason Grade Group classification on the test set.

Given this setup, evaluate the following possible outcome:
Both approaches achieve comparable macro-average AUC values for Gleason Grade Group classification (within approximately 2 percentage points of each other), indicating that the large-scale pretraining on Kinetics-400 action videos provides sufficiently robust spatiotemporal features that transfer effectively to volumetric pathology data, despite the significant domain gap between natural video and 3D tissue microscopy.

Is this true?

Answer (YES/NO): NO